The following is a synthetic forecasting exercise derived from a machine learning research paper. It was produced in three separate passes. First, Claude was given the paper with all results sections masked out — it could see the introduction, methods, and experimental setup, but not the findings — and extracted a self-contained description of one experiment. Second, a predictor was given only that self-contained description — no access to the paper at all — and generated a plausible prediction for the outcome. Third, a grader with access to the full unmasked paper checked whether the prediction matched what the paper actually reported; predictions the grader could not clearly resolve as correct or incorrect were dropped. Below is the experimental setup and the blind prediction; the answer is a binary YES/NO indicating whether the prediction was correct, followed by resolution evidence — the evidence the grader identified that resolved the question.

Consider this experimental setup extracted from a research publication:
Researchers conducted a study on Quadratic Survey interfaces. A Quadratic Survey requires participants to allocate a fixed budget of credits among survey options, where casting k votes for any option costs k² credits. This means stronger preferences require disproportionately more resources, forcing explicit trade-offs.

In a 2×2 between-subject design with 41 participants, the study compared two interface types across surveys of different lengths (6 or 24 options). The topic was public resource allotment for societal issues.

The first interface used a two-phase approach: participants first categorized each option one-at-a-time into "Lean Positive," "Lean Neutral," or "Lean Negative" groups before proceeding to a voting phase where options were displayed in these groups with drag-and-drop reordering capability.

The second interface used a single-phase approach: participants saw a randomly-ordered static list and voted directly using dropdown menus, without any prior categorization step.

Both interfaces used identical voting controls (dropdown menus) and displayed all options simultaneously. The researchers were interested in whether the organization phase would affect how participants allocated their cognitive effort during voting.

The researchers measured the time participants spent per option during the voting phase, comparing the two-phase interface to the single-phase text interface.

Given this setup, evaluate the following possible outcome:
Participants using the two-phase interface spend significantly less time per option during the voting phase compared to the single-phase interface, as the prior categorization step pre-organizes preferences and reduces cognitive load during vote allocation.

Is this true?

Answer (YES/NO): NO